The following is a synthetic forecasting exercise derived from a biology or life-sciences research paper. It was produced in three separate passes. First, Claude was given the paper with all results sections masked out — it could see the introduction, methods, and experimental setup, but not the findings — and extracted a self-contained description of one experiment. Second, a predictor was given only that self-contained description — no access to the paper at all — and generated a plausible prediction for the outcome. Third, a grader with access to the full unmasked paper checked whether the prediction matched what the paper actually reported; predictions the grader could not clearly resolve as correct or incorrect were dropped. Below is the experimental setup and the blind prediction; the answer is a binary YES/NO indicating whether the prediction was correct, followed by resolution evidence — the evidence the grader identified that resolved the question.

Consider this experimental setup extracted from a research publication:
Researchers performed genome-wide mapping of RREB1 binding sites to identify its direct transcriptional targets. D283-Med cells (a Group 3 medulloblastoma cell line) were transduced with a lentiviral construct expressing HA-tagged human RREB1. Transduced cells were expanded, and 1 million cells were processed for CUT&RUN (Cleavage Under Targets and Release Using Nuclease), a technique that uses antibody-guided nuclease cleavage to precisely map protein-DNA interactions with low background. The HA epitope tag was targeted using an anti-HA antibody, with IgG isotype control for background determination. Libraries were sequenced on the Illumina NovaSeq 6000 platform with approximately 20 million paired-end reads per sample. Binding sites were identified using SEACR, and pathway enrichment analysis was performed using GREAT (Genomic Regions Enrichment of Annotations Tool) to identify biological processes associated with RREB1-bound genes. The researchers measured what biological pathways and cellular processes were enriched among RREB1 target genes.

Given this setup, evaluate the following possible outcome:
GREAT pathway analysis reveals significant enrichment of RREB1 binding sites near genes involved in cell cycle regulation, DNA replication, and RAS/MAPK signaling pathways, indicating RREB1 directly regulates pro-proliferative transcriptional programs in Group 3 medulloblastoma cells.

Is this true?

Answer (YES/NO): NO